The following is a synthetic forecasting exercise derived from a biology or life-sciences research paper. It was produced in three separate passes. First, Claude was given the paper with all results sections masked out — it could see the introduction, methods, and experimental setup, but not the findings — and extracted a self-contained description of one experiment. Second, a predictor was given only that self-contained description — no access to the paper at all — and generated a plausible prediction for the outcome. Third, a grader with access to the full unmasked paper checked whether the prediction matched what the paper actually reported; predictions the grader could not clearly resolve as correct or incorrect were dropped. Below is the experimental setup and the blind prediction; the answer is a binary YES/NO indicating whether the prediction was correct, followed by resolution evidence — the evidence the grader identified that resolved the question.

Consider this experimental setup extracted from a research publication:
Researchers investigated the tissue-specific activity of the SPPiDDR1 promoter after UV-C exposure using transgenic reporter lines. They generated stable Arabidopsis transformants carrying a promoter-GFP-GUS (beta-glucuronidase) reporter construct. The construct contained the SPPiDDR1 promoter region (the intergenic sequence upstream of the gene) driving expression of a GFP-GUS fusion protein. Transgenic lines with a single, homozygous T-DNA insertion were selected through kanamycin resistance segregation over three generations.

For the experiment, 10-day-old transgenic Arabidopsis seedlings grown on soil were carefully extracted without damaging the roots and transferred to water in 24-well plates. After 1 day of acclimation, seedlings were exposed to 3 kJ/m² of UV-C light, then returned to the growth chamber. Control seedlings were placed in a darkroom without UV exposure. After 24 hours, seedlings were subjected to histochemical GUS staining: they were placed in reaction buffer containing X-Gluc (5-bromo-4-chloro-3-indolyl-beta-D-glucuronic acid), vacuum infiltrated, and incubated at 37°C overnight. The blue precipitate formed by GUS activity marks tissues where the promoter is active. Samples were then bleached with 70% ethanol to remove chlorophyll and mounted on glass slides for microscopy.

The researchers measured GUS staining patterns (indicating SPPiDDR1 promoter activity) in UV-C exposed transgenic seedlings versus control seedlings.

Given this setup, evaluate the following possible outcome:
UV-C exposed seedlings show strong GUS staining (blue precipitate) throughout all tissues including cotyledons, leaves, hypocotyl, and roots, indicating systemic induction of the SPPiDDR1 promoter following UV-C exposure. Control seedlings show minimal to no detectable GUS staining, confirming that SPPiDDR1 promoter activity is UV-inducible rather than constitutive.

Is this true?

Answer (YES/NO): YES